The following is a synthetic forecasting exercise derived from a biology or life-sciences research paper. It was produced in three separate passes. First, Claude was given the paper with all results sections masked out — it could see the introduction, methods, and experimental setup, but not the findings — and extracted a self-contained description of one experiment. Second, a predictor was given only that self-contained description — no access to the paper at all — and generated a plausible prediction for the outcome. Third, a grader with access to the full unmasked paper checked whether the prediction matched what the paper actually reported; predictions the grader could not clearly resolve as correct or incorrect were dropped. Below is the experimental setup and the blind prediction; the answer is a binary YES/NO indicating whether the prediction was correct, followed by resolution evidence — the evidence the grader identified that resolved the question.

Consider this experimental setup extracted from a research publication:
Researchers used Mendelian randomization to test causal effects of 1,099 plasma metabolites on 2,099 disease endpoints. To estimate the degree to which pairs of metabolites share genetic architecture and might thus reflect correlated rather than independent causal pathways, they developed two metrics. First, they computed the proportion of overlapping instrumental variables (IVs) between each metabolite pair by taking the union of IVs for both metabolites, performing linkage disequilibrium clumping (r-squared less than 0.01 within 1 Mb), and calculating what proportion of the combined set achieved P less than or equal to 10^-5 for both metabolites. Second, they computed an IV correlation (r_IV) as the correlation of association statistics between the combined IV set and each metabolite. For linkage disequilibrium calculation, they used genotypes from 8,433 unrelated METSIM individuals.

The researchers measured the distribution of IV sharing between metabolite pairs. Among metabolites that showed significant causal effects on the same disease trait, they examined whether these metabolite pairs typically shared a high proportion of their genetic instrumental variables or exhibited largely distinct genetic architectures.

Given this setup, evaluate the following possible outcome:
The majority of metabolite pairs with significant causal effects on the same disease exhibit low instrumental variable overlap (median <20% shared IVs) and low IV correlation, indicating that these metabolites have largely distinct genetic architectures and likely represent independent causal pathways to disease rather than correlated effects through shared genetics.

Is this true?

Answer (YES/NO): NO